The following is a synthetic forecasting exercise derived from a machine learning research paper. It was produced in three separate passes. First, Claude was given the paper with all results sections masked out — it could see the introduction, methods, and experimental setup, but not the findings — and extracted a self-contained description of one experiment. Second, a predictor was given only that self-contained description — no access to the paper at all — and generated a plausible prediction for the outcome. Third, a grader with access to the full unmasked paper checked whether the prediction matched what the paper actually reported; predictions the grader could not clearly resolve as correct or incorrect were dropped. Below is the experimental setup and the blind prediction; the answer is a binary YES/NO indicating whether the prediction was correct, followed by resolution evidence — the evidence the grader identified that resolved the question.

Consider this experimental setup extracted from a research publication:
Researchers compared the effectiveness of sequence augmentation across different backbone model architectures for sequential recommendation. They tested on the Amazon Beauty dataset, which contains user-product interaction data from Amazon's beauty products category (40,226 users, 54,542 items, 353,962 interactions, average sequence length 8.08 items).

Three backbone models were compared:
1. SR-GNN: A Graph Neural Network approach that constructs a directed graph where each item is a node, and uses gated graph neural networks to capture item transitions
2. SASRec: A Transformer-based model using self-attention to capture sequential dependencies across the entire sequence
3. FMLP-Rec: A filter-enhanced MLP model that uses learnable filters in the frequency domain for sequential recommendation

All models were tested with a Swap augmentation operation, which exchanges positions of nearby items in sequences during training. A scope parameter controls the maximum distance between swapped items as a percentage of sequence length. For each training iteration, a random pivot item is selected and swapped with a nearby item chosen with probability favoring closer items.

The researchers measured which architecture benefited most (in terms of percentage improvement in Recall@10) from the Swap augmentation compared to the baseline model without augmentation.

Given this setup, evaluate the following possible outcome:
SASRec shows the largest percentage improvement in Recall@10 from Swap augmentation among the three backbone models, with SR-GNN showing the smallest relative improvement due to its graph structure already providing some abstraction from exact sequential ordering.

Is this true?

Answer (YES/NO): YES